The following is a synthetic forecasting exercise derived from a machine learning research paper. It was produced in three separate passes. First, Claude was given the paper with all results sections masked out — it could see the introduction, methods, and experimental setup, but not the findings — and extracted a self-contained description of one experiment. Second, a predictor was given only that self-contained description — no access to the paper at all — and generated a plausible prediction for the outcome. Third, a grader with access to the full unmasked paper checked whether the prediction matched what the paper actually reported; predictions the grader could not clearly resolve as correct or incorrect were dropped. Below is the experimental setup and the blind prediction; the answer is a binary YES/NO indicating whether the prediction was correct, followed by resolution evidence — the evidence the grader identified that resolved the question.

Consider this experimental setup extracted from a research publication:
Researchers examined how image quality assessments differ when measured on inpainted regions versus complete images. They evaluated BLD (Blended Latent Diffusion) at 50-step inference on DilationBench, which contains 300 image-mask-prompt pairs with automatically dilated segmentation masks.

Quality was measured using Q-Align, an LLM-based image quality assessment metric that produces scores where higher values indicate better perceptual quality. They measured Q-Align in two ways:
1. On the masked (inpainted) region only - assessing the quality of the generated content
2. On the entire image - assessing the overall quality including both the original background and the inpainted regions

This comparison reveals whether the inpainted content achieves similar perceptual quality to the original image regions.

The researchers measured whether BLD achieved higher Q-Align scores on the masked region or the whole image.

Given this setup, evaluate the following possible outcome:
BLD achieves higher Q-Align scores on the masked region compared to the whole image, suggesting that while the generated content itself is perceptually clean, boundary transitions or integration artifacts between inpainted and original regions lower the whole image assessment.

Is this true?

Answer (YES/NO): NO